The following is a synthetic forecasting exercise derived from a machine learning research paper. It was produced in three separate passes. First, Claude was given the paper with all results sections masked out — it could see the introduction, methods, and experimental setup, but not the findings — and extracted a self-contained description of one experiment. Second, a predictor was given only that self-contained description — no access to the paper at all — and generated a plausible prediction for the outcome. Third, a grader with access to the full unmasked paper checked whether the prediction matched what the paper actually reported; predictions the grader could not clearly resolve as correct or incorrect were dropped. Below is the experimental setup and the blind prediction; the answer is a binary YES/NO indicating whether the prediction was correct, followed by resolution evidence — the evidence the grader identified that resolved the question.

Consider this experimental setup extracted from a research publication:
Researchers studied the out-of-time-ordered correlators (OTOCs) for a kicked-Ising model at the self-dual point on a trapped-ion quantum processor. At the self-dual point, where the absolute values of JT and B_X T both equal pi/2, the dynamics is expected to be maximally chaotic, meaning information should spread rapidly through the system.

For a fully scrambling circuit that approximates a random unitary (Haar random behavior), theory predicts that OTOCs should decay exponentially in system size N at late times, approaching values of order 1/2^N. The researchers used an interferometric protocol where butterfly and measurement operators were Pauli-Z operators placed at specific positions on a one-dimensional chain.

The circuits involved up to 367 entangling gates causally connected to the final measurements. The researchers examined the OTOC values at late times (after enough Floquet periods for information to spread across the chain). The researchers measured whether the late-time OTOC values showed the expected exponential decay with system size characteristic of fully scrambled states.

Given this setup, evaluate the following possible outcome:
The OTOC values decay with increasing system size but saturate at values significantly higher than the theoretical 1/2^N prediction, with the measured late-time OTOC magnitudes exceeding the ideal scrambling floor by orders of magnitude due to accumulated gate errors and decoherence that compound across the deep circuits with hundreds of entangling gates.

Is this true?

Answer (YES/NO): NO